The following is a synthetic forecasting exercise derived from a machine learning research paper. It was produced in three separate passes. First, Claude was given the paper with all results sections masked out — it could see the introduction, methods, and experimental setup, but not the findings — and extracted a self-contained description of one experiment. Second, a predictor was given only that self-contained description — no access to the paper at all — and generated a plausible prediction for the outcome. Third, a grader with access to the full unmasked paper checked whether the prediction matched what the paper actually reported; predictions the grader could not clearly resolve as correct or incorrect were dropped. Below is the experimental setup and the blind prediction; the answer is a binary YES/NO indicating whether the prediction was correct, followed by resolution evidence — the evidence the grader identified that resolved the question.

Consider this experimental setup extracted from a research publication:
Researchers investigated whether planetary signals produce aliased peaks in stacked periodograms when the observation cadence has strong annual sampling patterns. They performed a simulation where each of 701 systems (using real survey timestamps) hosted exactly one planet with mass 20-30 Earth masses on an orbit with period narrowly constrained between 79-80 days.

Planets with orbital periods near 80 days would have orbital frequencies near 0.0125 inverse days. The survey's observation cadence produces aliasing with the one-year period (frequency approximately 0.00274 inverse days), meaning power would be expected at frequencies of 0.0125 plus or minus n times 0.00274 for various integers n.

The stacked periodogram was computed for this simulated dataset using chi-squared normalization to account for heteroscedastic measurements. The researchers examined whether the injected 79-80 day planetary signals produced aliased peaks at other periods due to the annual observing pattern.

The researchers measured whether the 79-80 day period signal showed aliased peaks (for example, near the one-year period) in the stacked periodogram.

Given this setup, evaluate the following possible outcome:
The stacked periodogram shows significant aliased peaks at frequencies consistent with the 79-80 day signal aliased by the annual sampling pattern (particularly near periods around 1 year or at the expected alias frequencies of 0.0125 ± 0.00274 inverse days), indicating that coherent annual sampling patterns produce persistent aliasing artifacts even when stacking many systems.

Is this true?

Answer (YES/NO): YES